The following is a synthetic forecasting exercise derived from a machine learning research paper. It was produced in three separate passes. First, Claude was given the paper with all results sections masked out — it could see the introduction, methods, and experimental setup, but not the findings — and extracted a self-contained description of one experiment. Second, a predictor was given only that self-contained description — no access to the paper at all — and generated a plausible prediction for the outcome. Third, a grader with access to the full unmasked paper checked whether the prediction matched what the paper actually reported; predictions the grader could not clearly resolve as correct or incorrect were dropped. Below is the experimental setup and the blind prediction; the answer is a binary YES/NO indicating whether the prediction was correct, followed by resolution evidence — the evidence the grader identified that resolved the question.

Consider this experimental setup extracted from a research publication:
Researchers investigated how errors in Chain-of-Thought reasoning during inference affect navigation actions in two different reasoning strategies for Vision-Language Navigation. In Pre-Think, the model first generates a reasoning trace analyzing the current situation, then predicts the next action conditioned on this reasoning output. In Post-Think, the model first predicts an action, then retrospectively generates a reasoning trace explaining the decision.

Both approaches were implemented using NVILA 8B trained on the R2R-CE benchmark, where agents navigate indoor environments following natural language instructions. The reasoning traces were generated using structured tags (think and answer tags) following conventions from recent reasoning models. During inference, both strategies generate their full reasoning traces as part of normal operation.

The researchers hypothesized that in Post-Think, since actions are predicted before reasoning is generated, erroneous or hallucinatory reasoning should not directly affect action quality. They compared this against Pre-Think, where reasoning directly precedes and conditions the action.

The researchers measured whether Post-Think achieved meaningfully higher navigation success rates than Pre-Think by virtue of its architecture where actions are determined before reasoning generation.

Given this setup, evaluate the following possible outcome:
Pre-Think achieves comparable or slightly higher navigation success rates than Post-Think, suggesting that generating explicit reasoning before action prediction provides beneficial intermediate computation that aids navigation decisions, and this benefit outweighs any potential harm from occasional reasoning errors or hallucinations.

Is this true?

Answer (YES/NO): NO